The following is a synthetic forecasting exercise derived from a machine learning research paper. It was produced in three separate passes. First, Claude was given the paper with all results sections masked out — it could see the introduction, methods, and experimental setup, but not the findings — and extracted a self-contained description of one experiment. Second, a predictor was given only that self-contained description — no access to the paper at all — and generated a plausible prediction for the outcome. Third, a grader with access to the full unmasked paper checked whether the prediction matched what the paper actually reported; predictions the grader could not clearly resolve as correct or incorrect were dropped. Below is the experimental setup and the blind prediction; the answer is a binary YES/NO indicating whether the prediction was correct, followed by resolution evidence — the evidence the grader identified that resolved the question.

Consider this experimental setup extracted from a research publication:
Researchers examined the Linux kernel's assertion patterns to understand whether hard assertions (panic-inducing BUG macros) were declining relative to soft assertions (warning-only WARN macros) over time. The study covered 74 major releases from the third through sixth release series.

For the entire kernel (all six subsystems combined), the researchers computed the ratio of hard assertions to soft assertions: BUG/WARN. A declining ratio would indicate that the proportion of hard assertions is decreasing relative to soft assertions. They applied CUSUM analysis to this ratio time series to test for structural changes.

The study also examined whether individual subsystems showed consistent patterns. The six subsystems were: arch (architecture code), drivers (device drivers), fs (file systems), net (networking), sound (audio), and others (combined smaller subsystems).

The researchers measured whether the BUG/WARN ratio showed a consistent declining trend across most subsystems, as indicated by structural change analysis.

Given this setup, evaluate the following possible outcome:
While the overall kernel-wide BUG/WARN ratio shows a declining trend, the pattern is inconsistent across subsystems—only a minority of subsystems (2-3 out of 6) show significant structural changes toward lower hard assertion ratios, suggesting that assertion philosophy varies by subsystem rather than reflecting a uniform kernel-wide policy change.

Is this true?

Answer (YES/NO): YES